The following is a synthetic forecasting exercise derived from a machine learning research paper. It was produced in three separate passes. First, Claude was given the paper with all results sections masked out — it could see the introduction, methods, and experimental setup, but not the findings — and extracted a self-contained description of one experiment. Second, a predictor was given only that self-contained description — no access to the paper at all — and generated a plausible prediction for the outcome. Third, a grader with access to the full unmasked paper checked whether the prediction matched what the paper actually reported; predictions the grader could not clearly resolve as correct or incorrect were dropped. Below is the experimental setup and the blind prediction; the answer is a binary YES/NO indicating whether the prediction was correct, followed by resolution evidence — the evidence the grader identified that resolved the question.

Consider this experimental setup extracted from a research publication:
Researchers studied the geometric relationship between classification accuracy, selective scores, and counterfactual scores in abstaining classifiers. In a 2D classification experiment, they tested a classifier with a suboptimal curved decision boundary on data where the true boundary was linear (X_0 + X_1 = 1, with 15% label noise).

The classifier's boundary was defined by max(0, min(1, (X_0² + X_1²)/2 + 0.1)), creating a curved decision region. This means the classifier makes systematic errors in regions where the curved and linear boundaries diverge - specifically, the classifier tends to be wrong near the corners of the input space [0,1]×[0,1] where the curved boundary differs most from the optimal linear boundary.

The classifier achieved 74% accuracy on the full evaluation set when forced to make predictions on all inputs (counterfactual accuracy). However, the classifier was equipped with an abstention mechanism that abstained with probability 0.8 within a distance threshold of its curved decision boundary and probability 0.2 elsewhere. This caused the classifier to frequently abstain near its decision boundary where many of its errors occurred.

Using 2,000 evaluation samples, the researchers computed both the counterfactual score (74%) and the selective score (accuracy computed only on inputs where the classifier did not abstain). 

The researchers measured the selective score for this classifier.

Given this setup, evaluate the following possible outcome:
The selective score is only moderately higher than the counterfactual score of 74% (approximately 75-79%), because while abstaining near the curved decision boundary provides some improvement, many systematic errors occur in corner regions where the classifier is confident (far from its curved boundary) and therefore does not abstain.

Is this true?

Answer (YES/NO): NO